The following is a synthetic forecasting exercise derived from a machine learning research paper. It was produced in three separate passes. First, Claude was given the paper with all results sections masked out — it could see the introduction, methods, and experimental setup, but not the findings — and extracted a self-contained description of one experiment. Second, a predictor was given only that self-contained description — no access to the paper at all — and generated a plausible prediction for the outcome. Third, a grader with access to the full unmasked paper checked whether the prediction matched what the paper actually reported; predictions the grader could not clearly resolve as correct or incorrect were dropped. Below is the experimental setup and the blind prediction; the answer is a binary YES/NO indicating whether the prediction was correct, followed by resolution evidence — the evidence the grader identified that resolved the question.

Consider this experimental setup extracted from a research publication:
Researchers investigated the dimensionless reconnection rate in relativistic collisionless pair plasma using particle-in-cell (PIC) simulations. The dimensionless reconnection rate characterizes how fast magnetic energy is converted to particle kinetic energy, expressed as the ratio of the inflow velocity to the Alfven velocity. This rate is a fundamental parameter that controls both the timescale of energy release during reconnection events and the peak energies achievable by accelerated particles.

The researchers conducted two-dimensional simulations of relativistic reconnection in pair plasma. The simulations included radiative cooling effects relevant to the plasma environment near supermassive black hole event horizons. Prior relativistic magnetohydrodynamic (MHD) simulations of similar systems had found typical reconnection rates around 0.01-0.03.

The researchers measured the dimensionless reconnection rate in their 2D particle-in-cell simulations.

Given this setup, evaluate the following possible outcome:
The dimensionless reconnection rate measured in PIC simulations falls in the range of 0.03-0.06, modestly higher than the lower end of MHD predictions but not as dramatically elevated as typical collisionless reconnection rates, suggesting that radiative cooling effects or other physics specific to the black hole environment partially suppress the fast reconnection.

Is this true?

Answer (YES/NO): NO